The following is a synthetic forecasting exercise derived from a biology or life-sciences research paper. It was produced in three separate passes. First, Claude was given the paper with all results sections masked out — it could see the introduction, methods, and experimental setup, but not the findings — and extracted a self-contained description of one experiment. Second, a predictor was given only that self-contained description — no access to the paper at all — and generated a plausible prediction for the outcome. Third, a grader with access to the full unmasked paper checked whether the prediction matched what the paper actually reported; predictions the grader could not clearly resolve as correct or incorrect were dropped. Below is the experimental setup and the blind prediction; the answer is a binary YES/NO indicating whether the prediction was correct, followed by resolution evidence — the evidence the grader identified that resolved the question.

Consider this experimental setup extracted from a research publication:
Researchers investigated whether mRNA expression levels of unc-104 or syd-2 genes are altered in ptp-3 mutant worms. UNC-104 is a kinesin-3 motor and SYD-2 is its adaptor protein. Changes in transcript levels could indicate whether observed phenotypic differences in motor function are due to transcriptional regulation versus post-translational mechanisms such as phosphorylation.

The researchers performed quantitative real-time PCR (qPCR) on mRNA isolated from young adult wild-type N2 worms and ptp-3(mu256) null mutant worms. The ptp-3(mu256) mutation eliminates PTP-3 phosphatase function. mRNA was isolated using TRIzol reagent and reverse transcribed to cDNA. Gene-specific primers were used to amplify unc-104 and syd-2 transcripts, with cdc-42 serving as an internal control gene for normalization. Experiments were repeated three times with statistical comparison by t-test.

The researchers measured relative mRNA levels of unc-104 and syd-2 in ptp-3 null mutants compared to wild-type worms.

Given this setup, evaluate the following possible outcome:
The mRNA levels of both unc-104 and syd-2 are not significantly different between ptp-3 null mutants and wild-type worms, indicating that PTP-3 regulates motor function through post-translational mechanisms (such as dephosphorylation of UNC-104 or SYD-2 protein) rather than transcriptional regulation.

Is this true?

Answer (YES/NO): NO